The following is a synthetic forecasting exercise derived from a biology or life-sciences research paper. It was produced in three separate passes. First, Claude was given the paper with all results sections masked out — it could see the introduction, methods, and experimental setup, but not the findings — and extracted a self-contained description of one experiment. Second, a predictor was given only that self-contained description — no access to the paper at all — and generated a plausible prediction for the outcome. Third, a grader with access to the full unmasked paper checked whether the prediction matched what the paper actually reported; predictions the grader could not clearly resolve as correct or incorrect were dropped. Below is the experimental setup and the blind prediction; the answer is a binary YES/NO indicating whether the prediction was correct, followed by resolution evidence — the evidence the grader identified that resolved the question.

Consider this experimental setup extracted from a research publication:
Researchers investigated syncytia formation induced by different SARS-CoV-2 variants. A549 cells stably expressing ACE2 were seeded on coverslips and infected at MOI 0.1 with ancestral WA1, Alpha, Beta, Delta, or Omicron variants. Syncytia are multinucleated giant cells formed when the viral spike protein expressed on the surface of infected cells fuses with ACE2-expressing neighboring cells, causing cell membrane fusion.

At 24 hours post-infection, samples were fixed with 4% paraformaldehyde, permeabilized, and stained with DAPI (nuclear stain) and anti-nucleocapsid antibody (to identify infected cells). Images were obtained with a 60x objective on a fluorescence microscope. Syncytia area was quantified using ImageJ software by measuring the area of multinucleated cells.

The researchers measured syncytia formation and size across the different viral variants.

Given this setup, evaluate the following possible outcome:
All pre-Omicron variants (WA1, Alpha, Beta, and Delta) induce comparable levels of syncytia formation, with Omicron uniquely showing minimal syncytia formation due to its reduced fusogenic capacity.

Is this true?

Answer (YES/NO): NO